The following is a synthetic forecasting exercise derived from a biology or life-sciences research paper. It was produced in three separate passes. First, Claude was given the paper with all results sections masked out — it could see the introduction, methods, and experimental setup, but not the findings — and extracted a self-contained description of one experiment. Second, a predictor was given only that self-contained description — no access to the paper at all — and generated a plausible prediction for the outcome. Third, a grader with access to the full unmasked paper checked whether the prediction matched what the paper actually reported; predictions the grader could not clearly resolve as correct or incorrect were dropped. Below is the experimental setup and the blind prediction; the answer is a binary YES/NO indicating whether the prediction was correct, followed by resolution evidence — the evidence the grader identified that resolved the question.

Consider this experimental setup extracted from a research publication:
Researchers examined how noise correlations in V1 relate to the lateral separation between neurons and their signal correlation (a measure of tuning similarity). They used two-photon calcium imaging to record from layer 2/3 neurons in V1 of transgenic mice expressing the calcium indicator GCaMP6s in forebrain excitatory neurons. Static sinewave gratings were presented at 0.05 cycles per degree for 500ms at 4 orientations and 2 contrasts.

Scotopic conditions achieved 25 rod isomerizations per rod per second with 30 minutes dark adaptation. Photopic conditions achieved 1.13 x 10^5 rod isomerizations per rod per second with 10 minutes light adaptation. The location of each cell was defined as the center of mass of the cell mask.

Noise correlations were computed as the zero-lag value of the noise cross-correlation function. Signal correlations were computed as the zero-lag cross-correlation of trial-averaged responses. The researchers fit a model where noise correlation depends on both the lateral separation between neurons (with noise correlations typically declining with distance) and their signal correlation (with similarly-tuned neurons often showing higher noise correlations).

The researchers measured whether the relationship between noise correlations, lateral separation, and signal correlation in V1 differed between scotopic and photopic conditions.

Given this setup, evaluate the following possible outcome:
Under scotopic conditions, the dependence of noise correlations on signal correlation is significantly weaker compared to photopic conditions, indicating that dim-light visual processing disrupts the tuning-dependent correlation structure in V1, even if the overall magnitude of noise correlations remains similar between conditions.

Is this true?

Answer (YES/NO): NO